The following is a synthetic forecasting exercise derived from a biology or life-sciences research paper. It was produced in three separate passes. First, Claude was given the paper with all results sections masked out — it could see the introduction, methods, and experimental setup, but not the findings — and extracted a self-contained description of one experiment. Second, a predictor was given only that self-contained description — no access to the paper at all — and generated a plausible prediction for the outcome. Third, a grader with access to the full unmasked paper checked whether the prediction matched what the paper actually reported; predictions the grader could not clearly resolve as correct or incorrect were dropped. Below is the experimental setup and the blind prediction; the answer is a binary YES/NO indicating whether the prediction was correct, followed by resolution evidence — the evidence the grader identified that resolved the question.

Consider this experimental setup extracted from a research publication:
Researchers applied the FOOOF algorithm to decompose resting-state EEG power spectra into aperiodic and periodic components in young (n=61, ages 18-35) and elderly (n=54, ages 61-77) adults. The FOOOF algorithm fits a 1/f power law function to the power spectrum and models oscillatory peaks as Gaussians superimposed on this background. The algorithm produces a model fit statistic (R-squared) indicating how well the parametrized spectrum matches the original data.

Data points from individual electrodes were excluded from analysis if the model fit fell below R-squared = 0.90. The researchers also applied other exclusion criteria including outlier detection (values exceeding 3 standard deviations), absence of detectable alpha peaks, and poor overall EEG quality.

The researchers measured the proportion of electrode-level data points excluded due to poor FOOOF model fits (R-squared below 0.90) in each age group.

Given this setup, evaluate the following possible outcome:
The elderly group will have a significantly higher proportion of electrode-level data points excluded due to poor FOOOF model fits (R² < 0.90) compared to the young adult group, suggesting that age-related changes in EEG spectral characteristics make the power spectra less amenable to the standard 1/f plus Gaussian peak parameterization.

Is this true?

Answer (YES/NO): YES